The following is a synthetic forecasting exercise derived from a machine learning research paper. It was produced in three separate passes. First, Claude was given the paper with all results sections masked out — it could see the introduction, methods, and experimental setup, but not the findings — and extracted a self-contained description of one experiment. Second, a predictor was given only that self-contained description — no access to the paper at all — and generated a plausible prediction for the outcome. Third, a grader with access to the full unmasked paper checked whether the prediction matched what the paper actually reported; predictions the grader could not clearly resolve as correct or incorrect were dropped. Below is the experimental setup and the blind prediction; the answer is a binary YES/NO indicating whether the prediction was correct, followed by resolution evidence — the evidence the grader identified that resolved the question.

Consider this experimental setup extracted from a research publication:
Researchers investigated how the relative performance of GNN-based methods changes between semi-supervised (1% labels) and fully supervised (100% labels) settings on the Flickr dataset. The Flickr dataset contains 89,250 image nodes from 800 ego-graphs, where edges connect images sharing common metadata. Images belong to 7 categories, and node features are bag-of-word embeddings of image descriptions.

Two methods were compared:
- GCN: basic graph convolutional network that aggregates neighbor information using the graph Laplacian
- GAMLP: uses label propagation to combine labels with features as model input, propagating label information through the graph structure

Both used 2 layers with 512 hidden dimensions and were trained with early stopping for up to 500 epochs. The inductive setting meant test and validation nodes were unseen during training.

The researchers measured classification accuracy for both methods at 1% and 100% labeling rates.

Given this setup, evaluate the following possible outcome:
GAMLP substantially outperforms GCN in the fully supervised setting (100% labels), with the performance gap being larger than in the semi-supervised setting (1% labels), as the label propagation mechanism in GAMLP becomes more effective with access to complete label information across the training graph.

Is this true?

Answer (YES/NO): NO